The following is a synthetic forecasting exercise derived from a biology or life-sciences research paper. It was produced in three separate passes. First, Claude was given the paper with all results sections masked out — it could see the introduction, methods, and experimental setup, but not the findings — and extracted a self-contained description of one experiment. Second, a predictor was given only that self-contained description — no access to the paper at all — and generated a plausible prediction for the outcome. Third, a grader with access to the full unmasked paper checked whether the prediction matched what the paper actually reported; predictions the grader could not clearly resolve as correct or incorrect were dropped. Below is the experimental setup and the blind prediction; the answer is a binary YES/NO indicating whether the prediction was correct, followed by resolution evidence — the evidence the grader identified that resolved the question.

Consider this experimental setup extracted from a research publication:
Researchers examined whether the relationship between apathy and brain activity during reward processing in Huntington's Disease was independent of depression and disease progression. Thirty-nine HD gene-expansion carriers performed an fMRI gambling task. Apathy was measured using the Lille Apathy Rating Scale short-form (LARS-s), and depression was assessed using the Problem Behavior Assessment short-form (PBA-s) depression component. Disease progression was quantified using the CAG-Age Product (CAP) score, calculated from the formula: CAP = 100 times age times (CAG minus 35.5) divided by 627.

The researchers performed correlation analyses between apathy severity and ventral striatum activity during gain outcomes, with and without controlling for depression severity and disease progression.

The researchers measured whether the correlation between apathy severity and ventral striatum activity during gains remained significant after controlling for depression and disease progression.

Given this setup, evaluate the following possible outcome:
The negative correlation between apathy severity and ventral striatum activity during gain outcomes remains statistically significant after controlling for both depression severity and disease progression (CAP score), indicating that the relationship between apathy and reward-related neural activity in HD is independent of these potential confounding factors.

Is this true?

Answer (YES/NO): YES